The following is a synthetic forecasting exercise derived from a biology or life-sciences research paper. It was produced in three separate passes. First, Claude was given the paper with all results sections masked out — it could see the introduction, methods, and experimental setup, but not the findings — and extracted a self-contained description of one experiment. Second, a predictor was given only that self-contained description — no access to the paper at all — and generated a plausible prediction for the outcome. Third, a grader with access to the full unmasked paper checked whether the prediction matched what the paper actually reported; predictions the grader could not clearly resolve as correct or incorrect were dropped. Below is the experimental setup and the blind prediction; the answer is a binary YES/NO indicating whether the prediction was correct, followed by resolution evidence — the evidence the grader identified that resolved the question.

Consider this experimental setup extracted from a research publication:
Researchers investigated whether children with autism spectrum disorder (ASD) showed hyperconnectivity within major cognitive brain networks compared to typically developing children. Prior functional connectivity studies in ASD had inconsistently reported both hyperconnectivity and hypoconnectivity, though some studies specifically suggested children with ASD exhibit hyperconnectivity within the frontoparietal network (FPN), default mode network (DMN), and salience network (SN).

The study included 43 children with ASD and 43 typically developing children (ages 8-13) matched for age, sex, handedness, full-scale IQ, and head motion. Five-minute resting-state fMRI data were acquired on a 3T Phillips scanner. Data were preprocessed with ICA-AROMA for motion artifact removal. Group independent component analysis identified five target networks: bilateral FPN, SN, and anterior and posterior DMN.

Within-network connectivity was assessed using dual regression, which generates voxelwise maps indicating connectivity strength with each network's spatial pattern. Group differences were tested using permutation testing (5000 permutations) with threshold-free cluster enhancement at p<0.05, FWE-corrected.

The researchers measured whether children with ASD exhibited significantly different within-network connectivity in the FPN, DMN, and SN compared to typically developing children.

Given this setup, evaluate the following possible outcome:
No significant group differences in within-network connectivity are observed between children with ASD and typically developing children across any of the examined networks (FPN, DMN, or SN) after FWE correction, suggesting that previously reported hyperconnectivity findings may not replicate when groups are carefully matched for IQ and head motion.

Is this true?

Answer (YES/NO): YES